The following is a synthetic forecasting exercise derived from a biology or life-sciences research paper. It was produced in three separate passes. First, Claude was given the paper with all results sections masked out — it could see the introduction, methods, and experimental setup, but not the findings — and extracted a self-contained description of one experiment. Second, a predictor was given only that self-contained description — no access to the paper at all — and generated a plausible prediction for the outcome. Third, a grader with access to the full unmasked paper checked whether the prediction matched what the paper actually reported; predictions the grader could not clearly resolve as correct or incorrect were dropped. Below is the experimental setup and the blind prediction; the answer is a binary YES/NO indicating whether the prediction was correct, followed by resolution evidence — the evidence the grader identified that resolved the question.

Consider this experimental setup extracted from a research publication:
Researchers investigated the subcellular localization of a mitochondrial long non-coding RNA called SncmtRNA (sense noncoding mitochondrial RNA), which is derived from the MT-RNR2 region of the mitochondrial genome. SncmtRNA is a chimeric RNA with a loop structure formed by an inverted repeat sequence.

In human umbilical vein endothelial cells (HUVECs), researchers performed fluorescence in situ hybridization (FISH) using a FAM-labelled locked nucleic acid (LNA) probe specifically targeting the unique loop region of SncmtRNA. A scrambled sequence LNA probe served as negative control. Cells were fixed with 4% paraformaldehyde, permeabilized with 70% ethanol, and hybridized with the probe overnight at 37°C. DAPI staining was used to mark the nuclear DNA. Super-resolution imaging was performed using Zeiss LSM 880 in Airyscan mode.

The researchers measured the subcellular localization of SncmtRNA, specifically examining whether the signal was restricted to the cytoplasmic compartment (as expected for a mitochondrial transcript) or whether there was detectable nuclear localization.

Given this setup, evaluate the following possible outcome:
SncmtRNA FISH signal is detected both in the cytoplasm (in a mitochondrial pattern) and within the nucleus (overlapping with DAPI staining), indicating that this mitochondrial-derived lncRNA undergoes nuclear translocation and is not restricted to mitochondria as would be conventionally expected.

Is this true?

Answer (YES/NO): YES